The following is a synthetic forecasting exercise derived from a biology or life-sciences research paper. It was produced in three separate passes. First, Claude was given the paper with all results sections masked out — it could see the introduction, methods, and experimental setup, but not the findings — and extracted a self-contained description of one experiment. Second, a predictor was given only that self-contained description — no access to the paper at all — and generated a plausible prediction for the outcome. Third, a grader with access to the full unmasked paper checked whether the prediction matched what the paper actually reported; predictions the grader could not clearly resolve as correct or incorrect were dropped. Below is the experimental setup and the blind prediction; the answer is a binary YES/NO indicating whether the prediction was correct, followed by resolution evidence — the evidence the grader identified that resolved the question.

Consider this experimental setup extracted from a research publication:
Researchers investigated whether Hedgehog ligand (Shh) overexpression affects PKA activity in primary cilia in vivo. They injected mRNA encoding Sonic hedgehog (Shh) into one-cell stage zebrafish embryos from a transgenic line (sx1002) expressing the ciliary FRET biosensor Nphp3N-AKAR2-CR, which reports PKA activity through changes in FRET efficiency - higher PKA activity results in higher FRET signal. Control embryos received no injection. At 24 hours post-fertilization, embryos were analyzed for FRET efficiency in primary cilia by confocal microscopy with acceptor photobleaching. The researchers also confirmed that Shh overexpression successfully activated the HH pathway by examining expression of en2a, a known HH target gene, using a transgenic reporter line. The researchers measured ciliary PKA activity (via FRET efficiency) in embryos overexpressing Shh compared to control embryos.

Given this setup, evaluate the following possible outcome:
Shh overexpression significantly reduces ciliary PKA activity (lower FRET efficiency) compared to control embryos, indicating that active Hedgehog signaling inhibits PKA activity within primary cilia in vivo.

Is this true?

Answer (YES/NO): NO